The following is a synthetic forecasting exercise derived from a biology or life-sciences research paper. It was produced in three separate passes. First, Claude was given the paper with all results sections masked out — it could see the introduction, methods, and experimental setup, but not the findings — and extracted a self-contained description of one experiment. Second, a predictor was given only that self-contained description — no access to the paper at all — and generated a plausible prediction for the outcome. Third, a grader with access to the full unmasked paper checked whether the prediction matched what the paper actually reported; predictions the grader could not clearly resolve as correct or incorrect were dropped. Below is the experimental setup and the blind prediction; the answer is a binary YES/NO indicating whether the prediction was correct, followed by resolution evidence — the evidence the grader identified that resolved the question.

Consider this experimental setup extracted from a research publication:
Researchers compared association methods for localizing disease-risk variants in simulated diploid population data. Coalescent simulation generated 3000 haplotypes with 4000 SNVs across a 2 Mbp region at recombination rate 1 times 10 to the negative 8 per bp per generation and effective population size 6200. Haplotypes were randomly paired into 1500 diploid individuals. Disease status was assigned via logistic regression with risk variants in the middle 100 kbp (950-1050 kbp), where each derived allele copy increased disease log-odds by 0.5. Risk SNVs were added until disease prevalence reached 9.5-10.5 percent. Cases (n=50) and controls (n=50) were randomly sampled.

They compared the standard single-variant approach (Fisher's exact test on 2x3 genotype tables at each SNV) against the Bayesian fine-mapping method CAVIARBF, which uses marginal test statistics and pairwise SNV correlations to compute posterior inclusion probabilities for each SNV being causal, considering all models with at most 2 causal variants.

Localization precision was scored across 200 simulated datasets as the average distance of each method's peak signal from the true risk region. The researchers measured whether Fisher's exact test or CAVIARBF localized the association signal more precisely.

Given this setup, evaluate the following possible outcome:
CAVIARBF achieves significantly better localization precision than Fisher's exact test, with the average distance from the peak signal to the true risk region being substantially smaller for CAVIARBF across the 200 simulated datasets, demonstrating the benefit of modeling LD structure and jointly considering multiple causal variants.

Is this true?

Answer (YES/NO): NO